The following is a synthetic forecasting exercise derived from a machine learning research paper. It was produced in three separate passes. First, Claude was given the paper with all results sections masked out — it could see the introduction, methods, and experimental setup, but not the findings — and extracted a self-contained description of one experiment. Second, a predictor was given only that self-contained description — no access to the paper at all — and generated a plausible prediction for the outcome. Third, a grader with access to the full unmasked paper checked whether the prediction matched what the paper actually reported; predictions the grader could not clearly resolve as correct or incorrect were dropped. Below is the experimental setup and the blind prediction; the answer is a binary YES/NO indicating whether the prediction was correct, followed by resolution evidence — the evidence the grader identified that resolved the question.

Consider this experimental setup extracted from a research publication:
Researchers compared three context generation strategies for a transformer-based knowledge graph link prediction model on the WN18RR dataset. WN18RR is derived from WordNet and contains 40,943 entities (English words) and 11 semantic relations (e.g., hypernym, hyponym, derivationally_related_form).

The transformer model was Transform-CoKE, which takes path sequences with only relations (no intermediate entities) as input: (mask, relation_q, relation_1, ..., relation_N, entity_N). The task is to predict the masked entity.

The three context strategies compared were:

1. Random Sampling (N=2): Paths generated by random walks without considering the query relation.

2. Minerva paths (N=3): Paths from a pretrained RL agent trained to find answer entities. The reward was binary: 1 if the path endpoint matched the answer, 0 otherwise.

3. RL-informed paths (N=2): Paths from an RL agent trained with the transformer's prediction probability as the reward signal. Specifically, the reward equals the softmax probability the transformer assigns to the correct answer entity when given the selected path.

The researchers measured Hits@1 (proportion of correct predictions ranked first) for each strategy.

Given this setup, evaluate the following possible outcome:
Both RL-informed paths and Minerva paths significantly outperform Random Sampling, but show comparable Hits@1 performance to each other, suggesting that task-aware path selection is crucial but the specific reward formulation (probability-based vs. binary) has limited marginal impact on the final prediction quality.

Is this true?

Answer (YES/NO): NO